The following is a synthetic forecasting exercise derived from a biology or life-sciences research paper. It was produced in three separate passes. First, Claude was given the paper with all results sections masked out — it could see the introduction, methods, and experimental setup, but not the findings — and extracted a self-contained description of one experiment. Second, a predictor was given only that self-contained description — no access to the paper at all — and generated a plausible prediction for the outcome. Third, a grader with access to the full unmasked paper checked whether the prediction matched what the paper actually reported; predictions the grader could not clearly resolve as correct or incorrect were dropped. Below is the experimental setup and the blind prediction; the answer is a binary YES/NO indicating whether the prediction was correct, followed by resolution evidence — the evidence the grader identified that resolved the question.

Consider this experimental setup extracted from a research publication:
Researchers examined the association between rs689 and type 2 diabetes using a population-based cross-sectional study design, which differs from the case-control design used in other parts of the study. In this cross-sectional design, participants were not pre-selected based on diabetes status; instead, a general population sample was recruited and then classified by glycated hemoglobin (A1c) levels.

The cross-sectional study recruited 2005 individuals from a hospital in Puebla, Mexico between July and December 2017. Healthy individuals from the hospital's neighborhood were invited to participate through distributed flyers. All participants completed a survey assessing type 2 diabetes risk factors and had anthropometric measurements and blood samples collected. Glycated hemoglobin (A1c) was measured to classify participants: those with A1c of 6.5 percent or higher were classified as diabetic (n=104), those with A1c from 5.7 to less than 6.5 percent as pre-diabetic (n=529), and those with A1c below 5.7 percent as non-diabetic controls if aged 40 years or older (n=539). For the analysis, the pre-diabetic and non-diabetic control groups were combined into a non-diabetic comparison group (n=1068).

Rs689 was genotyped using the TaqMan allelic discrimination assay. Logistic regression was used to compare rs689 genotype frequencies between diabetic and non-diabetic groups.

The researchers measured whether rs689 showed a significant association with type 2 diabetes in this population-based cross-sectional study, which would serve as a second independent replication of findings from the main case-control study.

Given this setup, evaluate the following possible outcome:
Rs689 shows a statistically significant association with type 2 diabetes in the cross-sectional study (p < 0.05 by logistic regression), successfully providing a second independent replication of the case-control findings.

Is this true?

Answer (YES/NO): NO